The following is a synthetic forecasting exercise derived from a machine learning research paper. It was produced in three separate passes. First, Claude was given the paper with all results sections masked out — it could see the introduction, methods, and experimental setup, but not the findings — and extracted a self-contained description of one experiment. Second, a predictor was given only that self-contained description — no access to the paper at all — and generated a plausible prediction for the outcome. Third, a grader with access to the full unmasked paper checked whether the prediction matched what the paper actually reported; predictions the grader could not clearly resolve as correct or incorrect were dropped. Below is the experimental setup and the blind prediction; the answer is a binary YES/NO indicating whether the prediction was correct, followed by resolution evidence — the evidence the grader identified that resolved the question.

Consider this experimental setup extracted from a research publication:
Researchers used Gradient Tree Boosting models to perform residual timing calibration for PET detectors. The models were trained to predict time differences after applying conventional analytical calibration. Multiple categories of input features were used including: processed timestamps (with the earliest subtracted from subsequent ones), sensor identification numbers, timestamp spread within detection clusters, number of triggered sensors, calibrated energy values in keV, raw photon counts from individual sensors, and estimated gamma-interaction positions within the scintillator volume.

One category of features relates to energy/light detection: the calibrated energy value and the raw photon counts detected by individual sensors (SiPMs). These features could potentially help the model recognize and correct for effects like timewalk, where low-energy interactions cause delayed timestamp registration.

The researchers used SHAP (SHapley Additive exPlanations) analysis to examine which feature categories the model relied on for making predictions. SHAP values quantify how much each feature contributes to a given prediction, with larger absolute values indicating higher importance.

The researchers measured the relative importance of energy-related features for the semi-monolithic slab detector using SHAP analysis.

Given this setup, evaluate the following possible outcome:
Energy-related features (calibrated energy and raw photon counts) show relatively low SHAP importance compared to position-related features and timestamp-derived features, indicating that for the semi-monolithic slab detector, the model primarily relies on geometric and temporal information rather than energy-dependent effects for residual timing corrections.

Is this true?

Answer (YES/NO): NO